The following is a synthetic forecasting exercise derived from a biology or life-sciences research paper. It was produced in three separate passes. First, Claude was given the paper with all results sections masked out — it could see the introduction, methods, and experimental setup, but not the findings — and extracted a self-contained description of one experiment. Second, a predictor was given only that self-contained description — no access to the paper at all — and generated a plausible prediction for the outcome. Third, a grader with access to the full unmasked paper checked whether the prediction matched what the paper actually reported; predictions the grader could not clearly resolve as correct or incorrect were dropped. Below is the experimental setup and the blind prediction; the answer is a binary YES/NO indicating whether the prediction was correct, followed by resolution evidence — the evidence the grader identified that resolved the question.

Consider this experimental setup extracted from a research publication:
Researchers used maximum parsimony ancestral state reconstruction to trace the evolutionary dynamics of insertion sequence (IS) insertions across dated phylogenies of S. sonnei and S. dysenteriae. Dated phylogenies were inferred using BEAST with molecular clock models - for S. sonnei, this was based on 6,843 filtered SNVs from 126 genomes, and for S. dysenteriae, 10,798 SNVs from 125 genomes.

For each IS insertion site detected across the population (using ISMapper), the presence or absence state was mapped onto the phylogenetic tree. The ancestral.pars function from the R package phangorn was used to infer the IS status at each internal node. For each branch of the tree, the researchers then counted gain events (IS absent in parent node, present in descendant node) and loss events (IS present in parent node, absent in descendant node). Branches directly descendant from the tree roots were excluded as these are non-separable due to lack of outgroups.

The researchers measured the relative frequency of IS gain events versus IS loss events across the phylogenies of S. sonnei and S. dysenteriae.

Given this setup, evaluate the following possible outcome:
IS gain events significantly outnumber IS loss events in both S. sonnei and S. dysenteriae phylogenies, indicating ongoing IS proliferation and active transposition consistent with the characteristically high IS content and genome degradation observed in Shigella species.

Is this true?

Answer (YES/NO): NO